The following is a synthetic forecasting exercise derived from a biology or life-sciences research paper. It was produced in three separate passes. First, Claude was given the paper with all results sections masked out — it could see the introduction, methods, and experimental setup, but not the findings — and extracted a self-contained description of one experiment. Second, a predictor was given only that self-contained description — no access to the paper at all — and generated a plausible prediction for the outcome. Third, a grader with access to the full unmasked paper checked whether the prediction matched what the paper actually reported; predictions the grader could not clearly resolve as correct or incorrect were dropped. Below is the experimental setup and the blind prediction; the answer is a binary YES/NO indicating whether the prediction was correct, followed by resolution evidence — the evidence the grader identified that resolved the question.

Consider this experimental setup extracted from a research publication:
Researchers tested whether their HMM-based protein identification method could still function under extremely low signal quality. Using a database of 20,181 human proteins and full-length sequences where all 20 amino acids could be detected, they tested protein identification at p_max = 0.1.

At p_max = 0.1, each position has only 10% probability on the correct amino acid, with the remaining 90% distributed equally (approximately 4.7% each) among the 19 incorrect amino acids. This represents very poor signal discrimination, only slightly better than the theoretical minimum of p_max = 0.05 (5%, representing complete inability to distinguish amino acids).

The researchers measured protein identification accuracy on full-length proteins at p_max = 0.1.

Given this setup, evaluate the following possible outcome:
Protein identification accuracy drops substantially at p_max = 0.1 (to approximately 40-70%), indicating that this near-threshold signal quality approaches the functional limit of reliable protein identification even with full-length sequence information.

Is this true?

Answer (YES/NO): NO